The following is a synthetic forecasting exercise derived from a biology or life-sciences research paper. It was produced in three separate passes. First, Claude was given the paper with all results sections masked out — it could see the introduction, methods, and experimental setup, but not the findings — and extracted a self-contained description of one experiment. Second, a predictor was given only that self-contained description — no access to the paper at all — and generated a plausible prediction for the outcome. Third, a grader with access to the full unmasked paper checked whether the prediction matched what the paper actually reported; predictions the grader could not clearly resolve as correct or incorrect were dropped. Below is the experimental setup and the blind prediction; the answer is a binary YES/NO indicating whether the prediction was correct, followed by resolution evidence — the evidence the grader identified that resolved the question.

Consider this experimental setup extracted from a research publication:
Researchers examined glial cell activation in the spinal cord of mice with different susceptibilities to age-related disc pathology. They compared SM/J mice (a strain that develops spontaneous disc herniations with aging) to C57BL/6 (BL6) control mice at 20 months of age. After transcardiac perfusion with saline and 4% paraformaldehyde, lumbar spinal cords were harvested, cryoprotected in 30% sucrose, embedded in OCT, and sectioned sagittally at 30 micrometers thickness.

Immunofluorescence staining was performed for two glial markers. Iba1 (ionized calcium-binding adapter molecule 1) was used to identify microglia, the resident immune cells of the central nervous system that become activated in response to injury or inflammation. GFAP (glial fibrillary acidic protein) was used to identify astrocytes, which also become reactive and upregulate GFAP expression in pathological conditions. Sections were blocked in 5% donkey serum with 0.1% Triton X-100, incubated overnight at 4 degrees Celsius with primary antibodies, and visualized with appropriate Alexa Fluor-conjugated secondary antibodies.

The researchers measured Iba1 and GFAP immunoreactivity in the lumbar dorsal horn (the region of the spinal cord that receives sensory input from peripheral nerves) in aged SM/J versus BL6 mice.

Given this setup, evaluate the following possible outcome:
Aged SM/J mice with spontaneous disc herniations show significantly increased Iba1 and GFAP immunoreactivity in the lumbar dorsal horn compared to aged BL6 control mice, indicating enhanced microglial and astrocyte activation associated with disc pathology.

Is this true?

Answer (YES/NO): NO